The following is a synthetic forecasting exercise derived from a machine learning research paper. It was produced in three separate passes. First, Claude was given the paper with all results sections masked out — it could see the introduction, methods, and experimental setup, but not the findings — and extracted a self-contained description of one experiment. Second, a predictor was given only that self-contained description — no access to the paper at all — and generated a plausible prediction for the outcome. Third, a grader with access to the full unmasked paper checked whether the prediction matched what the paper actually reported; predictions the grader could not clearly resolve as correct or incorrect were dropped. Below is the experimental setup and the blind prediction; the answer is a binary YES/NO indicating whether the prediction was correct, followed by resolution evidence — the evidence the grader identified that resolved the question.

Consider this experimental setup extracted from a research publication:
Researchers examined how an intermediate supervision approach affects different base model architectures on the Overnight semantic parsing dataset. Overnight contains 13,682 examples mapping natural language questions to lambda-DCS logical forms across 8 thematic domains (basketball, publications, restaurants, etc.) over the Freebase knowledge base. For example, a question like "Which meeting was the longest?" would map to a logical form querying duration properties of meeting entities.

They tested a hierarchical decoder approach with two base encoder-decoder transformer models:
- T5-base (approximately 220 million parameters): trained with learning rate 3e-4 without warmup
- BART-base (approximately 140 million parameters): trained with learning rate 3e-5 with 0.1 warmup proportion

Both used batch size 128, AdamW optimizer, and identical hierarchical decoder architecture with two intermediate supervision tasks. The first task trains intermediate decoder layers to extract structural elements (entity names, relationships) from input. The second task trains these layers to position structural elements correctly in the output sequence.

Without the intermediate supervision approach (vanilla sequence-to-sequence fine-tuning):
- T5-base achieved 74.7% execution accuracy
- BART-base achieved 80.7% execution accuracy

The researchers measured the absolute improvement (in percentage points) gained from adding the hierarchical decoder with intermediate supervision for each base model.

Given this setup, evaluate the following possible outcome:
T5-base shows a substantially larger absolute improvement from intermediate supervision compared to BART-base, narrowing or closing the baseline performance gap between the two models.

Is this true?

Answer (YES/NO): NO